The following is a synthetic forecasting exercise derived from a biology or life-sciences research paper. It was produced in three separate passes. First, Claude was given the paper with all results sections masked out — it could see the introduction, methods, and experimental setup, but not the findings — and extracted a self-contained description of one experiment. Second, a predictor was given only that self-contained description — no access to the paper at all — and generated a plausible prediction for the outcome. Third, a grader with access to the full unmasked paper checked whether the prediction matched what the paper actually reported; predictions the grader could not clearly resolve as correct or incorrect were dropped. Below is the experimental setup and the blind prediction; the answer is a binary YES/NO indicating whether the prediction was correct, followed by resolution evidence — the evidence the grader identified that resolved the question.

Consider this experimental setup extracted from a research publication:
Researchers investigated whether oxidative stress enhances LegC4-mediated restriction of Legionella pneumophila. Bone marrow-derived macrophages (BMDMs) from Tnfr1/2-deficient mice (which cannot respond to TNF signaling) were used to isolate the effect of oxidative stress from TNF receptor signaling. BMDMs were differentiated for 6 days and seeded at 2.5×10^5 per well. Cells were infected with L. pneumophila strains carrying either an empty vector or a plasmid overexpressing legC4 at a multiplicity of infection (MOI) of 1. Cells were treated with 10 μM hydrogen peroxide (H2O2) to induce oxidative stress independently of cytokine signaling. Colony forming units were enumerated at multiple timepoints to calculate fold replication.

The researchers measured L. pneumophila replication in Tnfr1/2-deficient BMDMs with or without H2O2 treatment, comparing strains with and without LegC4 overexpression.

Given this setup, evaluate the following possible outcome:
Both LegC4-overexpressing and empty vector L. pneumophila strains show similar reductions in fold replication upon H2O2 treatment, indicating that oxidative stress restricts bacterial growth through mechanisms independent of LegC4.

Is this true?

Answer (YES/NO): NO